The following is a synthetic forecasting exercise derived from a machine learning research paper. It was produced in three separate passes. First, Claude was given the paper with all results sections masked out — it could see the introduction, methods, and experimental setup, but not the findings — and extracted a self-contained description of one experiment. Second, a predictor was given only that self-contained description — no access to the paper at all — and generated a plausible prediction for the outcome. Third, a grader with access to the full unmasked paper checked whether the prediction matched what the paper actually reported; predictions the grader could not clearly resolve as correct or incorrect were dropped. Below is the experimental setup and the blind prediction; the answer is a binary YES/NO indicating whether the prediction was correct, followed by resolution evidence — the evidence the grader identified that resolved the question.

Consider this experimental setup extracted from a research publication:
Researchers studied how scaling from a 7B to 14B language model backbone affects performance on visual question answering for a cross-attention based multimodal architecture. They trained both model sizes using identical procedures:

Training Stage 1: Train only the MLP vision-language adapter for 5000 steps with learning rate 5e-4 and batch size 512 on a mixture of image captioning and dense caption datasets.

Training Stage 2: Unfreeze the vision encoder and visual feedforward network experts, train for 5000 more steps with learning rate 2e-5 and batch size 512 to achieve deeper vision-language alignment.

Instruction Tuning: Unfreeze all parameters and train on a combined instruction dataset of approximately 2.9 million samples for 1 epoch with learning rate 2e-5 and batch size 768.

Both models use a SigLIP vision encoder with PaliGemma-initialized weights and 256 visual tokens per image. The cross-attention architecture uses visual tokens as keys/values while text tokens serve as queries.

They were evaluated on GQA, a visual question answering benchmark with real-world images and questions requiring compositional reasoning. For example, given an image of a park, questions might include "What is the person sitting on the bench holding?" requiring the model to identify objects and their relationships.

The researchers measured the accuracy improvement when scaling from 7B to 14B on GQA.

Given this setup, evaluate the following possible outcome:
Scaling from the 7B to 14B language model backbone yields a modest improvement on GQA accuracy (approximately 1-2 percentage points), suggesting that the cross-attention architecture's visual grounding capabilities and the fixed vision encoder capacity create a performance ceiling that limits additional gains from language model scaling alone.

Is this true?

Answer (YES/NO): NO